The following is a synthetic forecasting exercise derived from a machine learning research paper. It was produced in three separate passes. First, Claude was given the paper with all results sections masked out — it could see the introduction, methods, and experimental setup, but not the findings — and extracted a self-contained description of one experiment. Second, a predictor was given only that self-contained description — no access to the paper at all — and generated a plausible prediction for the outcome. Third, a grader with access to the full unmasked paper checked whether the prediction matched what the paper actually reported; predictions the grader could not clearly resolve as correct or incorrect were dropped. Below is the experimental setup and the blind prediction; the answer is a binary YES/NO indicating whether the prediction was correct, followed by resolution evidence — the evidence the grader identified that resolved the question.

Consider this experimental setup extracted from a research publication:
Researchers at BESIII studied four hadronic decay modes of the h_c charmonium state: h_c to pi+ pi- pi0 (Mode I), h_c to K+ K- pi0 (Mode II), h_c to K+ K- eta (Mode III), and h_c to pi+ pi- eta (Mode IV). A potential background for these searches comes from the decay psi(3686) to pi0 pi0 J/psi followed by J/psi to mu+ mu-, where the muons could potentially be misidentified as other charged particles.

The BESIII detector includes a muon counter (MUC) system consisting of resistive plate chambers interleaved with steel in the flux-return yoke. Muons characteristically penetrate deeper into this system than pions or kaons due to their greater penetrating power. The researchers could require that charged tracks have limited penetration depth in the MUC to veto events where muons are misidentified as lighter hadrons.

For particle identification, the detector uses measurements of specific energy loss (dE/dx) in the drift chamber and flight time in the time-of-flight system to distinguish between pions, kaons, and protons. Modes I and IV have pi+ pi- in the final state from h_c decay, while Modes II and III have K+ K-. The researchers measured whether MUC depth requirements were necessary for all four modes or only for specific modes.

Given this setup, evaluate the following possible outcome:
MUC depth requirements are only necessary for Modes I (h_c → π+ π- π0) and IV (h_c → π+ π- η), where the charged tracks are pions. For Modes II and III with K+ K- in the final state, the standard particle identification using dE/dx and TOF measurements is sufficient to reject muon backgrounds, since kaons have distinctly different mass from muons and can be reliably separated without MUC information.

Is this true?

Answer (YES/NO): YES